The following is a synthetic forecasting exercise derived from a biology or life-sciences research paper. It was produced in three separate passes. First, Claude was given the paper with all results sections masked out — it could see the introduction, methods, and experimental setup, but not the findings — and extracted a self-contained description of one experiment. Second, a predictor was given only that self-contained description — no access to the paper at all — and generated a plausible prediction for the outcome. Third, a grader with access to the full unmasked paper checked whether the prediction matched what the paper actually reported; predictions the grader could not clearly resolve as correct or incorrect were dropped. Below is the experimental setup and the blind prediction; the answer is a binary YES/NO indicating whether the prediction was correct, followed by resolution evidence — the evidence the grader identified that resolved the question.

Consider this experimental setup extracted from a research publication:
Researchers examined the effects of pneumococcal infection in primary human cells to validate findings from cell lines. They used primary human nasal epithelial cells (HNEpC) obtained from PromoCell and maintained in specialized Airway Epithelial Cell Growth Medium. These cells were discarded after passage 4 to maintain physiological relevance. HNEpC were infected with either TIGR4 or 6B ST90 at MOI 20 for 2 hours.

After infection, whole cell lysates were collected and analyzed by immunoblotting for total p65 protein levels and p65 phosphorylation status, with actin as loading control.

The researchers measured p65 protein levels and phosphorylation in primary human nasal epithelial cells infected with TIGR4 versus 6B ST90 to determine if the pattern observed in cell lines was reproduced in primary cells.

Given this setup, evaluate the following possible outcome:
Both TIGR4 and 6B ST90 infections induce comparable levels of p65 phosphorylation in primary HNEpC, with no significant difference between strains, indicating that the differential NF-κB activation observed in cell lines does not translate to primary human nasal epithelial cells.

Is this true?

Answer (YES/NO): NO